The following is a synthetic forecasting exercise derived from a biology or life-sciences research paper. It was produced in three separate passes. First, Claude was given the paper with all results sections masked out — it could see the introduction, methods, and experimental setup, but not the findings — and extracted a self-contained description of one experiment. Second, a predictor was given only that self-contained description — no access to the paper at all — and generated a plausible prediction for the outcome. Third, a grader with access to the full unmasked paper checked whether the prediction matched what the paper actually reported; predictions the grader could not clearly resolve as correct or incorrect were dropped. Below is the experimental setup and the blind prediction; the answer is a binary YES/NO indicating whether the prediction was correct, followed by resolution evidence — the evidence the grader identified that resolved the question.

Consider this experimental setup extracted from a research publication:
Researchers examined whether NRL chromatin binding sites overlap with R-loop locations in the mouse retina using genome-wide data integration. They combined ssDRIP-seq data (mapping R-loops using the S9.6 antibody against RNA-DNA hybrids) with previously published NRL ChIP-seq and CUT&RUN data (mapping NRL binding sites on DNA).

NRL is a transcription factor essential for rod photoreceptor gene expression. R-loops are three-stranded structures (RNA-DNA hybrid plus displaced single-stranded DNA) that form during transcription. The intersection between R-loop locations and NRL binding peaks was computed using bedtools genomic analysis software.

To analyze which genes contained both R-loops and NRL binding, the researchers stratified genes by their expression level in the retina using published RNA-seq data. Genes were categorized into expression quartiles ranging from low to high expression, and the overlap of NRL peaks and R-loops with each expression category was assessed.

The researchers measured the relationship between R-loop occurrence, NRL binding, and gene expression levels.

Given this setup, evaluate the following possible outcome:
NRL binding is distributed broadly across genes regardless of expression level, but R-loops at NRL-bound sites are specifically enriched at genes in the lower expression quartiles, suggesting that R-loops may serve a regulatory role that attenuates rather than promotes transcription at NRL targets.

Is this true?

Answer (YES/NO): NO